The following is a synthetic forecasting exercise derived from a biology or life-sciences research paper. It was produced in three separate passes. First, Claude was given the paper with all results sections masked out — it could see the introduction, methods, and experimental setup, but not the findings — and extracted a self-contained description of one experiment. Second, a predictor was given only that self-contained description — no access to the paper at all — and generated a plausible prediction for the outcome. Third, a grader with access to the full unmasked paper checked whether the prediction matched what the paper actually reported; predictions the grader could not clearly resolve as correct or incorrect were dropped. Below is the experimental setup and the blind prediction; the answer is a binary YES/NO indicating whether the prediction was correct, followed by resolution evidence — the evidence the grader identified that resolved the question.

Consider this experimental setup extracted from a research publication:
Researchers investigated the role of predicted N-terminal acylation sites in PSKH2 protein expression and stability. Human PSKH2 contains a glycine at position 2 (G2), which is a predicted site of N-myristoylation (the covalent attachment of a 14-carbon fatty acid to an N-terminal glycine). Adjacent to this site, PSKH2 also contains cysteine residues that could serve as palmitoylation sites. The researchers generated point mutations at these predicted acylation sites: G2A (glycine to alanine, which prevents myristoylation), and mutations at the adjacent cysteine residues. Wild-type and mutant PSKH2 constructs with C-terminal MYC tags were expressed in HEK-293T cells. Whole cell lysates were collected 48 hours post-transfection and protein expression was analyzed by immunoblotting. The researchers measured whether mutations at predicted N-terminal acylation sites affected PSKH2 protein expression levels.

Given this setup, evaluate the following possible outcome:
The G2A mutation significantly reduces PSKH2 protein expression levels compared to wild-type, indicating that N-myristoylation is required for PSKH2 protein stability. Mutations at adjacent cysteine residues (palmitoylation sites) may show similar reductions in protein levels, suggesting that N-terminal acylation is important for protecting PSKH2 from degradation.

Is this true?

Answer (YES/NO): NO